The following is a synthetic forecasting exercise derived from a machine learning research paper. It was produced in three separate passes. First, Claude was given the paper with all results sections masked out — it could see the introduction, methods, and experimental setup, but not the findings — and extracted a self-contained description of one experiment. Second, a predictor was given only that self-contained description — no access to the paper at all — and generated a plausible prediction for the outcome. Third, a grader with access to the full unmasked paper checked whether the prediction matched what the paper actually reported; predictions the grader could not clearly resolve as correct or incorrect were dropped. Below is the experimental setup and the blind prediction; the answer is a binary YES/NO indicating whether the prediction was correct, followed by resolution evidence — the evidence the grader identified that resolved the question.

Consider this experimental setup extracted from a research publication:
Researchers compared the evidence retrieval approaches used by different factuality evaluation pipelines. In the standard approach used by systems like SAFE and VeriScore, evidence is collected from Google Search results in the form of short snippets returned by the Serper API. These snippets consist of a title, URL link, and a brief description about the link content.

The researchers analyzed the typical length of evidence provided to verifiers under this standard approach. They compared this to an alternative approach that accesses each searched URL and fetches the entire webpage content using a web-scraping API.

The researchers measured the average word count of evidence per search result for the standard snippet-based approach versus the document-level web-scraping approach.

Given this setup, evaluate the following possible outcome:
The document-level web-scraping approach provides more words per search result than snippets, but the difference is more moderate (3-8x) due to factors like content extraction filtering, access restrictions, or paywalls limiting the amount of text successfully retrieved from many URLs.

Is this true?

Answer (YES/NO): NO